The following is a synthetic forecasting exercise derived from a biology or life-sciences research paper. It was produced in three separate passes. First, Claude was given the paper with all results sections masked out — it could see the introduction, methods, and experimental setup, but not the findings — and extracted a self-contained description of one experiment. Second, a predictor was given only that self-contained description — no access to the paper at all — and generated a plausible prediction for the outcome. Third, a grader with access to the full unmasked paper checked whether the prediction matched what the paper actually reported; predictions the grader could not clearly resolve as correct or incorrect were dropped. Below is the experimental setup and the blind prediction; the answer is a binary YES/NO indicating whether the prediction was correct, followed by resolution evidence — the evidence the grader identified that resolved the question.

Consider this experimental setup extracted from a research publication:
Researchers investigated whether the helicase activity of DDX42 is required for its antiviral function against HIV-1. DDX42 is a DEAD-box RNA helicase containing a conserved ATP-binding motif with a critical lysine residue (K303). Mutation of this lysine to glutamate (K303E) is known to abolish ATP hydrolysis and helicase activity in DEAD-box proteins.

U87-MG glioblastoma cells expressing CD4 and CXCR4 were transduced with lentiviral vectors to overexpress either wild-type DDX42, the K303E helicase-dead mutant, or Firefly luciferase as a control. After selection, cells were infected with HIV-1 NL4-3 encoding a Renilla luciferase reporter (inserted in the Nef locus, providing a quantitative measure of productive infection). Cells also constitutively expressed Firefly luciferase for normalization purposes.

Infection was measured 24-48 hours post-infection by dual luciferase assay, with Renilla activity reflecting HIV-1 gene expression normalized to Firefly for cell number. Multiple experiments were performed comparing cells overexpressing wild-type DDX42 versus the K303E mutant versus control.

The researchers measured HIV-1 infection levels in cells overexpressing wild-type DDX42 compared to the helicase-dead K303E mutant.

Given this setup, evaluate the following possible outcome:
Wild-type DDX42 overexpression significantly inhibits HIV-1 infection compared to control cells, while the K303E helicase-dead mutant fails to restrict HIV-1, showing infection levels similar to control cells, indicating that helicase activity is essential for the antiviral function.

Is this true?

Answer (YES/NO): NO